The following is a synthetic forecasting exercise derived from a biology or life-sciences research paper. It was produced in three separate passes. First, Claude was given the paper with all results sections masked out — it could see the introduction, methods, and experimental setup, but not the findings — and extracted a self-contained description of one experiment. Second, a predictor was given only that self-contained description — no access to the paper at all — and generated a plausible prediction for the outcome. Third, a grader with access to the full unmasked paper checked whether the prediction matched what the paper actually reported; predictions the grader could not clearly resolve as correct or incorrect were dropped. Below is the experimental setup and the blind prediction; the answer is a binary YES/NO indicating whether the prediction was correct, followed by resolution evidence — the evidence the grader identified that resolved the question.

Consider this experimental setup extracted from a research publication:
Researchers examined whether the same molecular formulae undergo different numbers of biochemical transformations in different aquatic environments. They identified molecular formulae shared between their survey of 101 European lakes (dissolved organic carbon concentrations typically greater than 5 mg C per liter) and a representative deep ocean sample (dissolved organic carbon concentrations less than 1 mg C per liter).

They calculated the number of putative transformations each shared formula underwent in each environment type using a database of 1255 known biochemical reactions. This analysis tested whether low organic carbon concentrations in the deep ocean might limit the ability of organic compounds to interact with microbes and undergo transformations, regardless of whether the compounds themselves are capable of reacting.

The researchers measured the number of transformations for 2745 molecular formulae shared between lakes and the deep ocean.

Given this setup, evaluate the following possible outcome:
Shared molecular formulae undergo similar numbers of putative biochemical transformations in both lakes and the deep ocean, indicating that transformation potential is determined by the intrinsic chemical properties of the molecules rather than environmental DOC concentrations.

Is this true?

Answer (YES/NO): NO